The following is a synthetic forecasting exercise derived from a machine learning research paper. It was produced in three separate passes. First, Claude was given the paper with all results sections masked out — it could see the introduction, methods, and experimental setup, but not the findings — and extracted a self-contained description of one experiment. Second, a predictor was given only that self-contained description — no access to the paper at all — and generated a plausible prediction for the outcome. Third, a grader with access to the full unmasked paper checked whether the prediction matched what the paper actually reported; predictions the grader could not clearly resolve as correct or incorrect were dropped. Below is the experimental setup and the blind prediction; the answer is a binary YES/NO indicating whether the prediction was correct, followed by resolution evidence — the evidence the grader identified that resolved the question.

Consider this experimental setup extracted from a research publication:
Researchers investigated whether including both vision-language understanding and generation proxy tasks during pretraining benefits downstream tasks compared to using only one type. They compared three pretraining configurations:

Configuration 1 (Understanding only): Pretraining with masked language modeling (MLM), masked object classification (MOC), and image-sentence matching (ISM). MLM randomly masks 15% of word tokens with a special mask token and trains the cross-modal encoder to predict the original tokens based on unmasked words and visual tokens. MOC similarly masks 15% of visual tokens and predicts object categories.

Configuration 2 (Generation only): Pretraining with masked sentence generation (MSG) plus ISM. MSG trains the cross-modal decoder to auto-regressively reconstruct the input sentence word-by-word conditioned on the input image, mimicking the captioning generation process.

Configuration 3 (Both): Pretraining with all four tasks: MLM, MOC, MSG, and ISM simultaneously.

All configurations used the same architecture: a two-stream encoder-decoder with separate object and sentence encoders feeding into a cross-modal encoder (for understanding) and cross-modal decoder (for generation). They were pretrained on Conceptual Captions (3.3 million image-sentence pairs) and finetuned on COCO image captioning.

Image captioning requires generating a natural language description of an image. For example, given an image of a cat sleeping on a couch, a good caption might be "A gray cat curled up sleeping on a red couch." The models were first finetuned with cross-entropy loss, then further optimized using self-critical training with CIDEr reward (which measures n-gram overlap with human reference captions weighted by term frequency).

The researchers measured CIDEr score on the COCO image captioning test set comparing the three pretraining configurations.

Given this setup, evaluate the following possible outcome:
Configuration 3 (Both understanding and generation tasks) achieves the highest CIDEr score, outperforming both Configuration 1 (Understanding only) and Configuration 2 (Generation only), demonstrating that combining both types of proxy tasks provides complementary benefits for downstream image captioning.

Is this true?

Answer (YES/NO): YES